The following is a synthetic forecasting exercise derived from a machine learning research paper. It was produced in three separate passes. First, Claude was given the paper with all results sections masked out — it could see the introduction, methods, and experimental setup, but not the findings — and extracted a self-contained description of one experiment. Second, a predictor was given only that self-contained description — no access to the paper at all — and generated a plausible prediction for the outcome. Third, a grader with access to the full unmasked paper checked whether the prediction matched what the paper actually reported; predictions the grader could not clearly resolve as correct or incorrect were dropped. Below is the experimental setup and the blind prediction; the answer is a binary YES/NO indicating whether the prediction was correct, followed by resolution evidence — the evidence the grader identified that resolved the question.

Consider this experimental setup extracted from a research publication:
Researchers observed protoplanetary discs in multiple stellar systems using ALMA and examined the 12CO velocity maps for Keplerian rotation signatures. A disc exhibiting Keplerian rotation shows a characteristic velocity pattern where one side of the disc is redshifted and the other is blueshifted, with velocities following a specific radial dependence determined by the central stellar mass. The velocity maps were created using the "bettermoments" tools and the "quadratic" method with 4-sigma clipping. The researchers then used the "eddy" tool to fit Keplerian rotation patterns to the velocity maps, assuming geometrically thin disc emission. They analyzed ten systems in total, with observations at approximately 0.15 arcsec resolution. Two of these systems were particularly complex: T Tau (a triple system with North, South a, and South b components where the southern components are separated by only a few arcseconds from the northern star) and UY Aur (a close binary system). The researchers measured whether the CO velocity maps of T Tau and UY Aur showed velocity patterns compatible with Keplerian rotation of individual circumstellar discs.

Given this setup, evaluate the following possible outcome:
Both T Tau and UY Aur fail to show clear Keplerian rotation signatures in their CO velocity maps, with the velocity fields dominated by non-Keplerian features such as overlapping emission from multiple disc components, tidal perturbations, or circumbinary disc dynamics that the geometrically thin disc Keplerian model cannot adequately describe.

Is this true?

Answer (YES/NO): YES